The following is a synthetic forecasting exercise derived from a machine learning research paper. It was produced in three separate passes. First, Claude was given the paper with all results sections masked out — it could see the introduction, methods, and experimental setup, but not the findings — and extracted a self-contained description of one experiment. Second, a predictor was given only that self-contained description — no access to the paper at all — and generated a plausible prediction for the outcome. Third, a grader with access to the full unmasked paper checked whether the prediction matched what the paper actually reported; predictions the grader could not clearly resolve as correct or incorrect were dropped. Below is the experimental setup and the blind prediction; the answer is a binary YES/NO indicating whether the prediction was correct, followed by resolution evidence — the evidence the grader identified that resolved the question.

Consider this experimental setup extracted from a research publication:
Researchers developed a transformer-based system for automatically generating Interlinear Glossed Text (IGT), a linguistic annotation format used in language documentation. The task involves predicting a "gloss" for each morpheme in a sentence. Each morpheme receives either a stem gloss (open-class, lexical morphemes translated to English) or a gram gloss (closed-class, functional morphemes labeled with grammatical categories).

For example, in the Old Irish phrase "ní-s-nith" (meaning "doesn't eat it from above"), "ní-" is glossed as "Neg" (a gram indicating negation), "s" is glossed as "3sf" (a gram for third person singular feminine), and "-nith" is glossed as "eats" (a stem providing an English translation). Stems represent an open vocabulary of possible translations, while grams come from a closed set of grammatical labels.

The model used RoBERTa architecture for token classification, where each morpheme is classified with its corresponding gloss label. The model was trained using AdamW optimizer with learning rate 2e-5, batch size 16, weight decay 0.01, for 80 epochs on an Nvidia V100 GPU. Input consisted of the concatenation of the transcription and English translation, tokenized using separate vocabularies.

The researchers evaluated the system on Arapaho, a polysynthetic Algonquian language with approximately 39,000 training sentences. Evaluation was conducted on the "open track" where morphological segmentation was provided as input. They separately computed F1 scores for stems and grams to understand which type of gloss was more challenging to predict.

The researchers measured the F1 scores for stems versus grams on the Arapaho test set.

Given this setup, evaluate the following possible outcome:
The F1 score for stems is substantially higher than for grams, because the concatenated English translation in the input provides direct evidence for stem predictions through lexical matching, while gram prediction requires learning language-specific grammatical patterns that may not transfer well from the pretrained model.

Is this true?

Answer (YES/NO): NO